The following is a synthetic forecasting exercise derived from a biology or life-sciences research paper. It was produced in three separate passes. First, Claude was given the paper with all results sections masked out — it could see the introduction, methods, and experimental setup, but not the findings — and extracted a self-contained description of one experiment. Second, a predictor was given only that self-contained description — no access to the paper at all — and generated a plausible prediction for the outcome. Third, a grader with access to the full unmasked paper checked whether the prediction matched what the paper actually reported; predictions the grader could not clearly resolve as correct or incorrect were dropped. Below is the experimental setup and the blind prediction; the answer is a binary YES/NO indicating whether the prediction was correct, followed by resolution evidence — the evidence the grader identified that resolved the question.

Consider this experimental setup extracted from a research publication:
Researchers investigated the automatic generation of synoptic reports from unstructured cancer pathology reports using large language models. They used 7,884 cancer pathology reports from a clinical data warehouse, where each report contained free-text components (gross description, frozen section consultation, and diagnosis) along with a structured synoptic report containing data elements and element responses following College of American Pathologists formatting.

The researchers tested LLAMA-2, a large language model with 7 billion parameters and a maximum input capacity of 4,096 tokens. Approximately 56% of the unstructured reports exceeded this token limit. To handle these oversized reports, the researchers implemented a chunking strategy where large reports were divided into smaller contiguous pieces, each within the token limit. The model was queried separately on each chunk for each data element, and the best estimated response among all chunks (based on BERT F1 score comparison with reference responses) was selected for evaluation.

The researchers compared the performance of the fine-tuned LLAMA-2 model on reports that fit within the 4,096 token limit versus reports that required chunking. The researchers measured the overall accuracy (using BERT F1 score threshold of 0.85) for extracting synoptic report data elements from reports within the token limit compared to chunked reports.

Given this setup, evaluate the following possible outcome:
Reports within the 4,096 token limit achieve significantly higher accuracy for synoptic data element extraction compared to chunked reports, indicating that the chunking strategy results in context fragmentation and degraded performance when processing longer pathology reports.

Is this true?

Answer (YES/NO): YES